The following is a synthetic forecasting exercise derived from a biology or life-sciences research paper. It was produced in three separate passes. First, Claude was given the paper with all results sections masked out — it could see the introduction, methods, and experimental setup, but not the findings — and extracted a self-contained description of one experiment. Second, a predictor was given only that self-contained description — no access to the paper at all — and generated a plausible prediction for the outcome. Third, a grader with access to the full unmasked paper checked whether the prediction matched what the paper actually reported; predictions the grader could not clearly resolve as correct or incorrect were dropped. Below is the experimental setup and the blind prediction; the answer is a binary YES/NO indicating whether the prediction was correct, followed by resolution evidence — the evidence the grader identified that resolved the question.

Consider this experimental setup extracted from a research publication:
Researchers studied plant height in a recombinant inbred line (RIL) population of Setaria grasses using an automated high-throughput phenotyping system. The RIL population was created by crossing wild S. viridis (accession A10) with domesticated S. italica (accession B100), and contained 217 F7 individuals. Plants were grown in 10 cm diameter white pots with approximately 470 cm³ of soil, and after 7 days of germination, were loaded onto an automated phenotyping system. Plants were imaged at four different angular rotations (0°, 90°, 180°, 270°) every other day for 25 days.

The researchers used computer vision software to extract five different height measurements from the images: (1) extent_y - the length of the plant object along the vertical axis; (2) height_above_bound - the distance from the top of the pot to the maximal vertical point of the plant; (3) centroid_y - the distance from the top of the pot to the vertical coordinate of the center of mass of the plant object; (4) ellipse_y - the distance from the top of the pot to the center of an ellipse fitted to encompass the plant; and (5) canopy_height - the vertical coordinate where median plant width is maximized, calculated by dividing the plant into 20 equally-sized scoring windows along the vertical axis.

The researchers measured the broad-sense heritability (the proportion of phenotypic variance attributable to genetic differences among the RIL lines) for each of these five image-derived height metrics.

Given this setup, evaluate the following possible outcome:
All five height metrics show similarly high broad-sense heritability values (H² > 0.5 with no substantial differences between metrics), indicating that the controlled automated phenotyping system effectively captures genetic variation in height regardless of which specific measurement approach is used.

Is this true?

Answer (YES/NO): NO